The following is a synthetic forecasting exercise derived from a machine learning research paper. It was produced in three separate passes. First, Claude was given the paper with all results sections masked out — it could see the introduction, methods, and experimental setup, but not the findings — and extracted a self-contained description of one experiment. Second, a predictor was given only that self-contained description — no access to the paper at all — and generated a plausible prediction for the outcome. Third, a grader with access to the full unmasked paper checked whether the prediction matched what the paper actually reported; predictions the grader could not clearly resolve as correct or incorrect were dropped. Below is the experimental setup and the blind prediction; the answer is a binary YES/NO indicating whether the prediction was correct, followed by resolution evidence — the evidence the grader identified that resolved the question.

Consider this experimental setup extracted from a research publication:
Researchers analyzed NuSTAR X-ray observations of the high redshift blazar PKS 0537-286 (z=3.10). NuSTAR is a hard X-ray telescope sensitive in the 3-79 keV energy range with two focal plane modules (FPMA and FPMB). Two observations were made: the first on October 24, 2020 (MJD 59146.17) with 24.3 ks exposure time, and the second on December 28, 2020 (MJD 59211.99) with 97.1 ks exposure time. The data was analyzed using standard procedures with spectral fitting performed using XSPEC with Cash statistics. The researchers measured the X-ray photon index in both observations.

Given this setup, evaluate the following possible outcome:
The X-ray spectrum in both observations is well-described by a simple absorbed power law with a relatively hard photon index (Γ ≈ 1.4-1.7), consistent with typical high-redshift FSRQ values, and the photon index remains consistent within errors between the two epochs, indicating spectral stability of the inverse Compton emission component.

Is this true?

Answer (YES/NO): NO